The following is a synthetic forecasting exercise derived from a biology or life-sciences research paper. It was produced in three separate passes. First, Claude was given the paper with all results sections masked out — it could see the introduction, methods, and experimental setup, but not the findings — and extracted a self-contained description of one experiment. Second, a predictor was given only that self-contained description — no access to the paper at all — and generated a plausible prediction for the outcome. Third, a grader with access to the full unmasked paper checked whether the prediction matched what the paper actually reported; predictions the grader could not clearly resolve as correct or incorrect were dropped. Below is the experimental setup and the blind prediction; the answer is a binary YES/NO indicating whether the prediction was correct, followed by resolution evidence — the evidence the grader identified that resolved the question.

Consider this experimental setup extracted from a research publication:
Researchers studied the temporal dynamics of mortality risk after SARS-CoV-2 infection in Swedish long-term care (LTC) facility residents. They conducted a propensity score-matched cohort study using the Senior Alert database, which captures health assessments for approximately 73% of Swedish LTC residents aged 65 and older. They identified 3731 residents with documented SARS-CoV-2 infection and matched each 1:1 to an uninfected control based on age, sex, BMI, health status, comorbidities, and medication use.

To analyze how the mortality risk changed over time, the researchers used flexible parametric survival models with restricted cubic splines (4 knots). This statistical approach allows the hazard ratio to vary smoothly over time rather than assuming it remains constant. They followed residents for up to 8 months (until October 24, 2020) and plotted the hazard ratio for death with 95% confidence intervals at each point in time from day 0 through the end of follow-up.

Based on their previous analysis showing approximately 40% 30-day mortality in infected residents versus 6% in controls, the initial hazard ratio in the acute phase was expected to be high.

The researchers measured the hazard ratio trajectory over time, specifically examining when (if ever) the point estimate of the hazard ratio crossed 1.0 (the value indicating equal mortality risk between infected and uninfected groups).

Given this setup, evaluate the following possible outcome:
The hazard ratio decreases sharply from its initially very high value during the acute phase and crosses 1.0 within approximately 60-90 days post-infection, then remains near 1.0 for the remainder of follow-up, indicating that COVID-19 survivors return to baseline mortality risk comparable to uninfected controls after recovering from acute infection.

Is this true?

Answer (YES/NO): NO